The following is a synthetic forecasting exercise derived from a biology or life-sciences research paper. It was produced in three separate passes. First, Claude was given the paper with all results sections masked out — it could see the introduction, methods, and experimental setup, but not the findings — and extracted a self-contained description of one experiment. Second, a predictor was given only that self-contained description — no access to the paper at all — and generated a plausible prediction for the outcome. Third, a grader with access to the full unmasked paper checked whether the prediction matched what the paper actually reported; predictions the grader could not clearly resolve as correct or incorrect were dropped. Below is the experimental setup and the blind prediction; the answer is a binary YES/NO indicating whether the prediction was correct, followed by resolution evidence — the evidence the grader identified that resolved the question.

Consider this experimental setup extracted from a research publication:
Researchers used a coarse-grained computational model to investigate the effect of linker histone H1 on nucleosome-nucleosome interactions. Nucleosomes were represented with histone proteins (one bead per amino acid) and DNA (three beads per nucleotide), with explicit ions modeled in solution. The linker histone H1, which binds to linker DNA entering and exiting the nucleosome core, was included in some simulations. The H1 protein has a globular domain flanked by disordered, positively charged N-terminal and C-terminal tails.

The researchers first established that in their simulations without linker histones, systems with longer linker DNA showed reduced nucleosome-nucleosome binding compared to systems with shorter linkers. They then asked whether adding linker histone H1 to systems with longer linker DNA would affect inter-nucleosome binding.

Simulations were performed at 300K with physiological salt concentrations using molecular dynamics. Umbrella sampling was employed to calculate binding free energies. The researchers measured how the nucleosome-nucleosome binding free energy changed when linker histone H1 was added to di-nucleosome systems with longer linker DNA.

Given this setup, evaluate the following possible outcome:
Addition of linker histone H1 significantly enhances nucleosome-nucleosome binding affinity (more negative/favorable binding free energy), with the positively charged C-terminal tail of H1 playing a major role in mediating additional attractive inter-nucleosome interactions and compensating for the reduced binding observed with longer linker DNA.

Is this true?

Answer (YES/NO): YES